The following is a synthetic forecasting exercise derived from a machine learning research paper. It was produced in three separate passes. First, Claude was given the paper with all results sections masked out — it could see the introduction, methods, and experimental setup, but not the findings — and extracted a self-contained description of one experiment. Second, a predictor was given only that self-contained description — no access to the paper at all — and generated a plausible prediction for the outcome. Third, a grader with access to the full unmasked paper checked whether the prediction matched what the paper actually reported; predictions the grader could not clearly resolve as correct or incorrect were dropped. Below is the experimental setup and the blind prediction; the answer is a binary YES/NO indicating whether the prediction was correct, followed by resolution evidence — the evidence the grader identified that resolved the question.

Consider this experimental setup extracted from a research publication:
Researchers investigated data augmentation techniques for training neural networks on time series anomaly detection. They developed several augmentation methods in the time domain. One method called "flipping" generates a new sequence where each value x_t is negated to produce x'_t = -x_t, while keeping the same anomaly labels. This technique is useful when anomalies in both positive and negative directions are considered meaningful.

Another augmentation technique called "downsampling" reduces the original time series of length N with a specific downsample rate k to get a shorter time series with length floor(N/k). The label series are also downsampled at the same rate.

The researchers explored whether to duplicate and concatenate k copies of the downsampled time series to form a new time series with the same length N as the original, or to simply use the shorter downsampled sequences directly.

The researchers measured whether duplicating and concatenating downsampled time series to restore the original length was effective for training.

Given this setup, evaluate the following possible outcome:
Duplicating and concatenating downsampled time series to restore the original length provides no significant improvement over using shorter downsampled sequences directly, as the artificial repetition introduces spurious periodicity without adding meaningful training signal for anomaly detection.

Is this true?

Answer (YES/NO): NO